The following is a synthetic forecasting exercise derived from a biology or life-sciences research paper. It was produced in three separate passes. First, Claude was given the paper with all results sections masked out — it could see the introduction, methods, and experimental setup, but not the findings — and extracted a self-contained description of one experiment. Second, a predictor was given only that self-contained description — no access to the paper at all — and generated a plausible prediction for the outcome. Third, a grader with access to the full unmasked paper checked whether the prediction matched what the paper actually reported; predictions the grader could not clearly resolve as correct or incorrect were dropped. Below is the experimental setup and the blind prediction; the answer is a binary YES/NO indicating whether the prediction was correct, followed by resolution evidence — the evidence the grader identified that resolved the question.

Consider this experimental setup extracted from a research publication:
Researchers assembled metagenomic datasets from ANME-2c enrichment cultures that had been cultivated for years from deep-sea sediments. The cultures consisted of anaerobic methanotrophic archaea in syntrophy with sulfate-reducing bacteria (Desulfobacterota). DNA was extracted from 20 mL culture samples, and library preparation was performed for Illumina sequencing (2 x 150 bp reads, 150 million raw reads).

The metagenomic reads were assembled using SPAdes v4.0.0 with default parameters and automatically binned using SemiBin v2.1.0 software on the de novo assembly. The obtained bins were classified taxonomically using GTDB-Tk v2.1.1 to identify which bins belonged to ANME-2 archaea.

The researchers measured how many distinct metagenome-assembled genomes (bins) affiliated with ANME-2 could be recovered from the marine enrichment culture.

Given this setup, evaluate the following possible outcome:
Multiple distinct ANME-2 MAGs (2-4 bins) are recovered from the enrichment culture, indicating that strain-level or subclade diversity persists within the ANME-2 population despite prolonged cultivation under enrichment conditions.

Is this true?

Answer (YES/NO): YES